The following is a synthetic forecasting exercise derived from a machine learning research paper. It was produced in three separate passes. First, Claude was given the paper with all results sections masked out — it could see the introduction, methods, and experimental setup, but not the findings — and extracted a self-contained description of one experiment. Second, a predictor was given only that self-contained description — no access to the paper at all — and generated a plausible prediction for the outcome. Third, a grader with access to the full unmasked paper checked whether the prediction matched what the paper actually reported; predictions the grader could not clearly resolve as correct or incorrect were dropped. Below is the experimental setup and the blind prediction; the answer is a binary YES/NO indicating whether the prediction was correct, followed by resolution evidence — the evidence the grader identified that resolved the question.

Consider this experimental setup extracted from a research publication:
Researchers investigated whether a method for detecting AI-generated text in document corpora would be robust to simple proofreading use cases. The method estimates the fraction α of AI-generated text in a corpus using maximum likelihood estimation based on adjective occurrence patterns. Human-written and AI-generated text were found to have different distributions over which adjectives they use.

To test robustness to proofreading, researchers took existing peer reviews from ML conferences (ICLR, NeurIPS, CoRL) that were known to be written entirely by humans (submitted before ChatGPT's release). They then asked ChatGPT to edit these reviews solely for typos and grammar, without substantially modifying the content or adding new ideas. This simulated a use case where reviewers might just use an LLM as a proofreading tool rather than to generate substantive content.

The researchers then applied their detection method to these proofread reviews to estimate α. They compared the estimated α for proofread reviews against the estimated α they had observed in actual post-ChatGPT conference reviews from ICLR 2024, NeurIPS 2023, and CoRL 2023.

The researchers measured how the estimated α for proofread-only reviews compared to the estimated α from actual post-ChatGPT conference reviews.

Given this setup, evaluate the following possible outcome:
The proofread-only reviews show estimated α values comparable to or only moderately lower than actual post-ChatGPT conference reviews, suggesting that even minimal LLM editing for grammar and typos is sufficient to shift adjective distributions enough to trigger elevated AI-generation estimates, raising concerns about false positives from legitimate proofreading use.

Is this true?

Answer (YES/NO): NO